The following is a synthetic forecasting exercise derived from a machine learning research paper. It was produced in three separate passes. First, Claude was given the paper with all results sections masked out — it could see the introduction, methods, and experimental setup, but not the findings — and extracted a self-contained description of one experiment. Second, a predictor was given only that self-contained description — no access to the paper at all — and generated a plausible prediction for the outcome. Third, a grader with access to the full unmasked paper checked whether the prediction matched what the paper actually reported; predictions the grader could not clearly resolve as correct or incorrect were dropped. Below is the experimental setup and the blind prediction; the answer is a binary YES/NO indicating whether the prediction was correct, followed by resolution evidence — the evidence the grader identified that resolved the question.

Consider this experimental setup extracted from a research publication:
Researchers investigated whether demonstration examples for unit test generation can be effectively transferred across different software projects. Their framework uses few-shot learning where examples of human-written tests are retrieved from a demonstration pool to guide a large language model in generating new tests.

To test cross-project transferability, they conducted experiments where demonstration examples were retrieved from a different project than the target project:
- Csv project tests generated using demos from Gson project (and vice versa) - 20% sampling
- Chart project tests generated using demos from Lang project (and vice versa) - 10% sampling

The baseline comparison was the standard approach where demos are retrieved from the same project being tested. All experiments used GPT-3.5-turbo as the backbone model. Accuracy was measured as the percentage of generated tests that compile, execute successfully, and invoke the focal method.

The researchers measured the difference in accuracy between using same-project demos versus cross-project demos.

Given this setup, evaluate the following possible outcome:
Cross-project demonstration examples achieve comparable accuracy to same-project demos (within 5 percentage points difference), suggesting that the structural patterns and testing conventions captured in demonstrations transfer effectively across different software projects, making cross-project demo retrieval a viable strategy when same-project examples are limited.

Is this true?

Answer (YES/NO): NO